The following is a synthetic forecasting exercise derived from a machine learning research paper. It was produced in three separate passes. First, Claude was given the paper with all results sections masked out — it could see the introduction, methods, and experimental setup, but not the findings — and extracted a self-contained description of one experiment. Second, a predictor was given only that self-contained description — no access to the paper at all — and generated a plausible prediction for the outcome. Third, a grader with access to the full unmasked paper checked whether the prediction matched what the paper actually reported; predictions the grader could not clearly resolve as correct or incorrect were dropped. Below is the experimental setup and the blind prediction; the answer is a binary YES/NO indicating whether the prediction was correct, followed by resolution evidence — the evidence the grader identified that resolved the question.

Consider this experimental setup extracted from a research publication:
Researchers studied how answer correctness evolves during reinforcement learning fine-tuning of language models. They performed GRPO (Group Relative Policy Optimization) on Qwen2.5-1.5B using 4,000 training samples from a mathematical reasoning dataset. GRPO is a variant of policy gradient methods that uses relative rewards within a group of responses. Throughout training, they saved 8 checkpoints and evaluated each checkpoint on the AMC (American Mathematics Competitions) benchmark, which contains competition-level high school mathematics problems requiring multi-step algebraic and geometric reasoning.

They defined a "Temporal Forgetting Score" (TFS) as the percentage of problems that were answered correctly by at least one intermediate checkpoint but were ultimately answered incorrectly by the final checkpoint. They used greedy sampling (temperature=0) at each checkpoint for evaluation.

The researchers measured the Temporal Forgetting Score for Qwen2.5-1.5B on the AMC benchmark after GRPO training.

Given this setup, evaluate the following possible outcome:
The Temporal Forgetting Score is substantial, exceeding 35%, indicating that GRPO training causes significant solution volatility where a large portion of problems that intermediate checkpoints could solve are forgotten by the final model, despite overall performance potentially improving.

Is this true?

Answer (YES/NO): NO